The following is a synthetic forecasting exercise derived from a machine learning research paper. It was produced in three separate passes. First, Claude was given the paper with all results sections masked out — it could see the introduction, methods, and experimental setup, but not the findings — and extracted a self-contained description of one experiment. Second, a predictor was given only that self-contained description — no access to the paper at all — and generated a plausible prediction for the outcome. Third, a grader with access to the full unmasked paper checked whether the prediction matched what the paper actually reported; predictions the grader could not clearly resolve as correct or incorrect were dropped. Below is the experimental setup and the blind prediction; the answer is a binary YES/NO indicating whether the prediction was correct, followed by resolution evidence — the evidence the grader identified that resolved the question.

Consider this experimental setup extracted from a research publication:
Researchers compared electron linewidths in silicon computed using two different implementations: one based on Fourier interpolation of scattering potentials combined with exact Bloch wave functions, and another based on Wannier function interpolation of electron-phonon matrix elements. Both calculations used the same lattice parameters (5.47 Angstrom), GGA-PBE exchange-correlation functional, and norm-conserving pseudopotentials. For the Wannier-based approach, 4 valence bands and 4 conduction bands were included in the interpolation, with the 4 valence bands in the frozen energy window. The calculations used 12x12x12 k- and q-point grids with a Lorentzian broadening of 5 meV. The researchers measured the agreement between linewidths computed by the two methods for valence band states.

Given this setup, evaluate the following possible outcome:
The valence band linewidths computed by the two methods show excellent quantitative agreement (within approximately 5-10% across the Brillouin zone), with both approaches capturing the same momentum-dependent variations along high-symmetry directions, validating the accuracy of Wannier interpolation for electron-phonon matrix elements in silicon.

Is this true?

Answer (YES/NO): NO